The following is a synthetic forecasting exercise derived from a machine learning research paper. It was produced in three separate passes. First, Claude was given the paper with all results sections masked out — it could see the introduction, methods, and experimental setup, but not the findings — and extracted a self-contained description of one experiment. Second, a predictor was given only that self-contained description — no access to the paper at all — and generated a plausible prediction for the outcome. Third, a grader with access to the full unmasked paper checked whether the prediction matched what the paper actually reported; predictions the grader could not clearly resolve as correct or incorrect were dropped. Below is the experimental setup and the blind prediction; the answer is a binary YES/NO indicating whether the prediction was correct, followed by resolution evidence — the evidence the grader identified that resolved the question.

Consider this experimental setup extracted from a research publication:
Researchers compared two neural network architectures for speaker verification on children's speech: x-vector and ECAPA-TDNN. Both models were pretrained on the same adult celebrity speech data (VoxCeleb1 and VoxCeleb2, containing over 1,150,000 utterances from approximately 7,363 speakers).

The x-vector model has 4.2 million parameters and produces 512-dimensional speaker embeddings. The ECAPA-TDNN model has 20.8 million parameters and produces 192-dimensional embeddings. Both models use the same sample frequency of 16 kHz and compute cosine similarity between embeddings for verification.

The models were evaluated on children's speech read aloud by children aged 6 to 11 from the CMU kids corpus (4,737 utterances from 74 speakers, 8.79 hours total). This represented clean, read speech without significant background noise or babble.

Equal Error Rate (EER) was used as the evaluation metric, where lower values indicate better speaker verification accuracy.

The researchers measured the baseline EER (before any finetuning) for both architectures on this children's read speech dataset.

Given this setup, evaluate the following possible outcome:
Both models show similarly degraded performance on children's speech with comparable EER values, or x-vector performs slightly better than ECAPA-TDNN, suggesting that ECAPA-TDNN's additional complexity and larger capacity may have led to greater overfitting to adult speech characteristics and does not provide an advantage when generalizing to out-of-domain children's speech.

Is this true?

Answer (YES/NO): NO